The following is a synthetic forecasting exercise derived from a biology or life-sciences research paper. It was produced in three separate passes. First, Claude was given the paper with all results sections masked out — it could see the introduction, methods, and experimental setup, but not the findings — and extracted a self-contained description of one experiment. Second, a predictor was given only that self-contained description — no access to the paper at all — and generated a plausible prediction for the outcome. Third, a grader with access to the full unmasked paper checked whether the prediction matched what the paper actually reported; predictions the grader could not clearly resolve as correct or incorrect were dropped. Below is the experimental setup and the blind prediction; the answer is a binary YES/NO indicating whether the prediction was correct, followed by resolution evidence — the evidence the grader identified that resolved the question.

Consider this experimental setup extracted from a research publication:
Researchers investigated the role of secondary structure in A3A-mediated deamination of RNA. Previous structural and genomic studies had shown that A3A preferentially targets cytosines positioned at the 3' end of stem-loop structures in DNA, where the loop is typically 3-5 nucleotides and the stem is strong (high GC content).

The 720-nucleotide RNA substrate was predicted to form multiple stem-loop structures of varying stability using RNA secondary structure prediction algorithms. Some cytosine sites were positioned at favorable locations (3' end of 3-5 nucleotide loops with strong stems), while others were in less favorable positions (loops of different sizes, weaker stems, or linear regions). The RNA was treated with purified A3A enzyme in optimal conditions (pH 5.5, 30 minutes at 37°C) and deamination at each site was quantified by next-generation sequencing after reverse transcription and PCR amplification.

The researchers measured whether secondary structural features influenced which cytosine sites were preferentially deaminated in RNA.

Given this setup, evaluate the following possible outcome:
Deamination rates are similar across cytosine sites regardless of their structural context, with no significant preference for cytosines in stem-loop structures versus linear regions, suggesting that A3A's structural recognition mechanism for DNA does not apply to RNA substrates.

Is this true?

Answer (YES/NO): NO